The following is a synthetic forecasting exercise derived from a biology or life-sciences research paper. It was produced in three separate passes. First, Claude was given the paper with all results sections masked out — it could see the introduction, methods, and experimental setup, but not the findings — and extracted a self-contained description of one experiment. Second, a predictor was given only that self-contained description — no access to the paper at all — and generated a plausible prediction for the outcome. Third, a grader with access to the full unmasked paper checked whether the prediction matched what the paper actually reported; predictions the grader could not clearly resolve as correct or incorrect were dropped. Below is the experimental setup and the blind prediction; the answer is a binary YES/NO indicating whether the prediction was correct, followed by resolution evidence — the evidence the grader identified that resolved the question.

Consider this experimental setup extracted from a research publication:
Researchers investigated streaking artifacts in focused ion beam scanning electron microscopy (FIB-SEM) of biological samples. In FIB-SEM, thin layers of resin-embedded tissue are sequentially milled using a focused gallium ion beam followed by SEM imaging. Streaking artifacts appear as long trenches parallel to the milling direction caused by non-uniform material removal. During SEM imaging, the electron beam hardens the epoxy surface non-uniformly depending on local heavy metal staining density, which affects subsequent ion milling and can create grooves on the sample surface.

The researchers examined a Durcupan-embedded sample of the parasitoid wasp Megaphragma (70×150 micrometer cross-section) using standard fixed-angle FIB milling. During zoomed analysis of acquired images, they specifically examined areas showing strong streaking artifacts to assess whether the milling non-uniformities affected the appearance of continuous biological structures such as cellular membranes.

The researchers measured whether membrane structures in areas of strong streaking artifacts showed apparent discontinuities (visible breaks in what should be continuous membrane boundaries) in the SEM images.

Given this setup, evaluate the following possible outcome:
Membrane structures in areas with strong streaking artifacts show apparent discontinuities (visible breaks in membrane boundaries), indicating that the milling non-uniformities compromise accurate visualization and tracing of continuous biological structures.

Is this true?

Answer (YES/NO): YES